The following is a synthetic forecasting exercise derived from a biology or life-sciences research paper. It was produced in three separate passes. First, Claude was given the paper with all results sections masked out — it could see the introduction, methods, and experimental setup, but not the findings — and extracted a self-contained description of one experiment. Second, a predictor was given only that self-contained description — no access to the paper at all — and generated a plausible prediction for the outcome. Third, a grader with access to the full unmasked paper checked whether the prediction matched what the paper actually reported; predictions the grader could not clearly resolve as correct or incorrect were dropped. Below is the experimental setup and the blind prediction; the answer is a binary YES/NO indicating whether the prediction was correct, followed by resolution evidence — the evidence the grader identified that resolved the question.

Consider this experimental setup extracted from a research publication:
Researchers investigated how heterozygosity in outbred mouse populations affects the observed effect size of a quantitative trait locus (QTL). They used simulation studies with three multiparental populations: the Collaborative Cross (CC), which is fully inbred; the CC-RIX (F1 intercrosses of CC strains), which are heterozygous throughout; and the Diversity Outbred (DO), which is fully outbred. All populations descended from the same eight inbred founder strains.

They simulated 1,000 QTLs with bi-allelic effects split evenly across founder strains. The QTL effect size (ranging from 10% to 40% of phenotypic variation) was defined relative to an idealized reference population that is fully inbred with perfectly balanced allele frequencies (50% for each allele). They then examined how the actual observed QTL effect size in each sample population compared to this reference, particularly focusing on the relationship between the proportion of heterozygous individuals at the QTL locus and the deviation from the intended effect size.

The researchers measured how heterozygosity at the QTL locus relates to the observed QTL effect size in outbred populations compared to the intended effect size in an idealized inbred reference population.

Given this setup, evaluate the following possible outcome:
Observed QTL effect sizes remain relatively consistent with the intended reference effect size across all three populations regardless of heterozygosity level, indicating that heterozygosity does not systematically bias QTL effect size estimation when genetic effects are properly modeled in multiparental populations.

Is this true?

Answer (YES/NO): NO